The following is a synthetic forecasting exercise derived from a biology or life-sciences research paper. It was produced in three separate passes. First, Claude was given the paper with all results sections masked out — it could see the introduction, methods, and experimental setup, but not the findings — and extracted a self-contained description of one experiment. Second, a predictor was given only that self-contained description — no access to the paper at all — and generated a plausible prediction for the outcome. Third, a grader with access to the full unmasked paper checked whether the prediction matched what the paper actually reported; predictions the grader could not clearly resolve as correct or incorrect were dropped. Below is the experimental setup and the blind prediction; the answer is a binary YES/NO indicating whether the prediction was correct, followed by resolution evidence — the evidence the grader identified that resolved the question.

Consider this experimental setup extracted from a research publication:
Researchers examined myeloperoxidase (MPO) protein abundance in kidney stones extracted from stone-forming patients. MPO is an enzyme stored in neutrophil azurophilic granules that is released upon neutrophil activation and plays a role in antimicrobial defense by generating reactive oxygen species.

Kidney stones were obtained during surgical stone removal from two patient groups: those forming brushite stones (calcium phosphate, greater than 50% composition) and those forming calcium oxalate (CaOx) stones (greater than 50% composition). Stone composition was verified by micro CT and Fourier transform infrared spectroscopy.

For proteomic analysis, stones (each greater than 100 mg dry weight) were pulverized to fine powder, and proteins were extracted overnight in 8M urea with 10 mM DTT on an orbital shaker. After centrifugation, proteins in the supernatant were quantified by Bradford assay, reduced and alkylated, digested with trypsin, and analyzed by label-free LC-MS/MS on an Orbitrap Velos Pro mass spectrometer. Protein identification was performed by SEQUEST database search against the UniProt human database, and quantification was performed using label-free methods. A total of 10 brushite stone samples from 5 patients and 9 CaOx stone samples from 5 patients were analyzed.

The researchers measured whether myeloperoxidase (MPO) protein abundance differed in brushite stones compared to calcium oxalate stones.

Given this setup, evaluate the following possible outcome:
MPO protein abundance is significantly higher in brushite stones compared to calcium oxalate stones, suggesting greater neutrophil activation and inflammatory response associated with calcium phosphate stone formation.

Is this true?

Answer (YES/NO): YES